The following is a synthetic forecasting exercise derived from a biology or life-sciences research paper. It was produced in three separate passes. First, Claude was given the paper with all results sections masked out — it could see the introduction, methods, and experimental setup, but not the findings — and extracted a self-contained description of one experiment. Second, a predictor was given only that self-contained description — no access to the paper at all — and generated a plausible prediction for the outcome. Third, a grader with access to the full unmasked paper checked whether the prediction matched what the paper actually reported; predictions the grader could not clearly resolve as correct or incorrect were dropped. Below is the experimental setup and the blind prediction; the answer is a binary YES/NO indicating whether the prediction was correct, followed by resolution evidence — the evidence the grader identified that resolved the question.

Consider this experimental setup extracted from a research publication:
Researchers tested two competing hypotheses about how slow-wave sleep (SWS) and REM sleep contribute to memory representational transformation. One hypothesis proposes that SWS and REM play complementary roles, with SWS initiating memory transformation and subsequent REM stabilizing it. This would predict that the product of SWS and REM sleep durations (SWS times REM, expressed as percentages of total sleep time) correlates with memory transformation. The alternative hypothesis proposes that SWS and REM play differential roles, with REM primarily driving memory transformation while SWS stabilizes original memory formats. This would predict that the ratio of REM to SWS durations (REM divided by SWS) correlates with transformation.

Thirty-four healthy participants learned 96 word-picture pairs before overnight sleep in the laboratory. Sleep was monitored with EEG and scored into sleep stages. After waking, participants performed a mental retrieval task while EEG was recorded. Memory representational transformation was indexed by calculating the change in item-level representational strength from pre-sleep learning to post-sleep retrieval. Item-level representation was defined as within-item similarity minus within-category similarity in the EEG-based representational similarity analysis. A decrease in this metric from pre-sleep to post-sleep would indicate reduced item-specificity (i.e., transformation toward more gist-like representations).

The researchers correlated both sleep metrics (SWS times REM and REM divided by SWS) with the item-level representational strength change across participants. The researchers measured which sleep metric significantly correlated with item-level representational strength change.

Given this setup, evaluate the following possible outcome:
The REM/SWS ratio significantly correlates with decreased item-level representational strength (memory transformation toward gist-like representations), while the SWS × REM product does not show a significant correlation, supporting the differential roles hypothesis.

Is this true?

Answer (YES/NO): YES